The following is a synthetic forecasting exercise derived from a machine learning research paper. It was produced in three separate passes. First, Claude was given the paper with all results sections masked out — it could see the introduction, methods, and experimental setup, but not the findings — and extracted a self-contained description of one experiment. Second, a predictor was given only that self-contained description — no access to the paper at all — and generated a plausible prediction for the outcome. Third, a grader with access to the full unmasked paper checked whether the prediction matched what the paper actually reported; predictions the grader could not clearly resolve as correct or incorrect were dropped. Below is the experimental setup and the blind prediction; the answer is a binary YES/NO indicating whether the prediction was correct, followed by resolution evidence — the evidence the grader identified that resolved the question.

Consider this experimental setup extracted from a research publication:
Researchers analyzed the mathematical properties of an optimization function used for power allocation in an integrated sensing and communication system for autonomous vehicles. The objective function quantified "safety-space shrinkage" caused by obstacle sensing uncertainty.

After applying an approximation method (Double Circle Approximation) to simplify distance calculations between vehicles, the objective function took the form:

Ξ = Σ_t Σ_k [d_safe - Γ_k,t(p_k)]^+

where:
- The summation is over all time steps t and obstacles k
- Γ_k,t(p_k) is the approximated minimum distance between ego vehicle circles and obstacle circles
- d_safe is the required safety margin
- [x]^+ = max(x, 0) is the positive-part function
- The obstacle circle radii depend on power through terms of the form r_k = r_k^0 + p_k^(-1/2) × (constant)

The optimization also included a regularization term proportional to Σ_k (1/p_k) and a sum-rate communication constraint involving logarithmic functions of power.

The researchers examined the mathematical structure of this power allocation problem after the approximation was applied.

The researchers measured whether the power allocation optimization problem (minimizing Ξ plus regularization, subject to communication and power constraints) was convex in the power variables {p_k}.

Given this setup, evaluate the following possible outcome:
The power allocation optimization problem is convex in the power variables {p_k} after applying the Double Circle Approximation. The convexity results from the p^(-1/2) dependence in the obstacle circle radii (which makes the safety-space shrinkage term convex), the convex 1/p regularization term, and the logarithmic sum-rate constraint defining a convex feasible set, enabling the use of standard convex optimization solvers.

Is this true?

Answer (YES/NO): YES